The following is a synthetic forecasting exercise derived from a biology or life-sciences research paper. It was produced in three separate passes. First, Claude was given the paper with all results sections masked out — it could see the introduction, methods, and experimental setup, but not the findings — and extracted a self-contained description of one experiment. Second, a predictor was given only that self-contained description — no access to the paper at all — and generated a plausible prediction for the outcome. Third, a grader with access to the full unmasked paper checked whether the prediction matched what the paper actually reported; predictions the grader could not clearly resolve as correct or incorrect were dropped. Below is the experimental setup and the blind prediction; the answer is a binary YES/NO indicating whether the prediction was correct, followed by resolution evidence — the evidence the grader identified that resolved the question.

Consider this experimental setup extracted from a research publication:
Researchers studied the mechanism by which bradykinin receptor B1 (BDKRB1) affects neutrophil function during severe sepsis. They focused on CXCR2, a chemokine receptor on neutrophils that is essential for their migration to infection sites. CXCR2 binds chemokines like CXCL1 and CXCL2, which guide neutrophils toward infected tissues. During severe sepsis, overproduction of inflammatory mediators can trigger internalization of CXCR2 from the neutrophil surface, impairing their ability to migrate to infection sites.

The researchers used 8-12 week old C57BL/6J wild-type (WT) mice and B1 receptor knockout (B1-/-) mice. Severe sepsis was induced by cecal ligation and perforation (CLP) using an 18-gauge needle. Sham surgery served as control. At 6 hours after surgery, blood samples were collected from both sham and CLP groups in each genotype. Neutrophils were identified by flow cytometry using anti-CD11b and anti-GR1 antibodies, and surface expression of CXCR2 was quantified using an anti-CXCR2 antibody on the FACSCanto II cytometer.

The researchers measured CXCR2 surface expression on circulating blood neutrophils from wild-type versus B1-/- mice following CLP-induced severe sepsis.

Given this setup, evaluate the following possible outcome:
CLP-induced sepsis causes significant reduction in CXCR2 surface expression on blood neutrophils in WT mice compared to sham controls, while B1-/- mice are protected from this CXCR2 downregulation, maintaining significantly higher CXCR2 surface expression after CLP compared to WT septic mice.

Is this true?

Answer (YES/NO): YES